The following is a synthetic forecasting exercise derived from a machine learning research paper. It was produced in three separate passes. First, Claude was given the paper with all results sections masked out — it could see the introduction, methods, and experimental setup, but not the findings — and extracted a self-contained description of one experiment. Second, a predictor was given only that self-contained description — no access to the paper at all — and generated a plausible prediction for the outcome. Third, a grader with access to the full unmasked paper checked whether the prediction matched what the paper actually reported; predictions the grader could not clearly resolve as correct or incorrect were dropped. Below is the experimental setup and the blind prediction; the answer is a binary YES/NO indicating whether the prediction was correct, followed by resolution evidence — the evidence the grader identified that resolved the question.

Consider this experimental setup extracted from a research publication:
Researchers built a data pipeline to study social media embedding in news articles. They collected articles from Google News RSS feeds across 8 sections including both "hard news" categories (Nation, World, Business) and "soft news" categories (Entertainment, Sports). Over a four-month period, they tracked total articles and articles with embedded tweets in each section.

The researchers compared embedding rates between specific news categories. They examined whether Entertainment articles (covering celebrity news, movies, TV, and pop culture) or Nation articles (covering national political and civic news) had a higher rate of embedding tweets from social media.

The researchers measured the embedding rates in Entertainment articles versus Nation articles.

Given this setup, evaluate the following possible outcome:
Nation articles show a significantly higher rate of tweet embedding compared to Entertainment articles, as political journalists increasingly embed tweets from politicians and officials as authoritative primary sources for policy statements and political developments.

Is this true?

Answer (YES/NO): NO